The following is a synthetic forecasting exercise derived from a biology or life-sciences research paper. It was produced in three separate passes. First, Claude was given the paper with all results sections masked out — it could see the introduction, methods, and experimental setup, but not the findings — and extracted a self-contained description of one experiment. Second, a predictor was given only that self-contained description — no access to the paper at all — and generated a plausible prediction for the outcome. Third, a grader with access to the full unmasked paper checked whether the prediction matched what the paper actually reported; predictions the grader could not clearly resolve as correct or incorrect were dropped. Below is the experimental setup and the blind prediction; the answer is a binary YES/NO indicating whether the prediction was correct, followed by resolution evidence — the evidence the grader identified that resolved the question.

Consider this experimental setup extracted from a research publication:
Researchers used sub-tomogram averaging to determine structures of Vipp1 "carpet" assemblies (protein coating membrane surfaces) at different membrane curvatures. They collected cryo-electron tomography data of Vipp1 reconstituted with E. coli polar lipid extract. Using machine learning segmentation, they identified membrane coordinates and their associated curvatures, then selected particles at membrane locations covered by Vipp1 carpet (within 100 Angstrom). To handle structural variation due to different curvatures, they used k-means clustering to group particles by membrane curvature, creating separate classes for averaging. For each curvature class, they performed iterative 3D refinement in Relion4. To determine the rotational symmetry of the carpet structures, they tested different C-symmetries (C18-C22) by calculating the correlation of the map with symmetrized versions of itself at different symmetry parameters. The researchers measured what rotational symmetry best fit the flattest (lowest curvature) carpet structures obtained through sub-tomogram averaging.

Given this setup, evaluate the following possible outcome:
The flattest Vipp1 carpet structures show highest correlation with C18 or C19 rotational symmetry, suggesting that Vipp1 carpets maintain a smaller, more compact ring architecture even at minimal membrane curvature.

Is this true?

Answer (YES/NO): NO